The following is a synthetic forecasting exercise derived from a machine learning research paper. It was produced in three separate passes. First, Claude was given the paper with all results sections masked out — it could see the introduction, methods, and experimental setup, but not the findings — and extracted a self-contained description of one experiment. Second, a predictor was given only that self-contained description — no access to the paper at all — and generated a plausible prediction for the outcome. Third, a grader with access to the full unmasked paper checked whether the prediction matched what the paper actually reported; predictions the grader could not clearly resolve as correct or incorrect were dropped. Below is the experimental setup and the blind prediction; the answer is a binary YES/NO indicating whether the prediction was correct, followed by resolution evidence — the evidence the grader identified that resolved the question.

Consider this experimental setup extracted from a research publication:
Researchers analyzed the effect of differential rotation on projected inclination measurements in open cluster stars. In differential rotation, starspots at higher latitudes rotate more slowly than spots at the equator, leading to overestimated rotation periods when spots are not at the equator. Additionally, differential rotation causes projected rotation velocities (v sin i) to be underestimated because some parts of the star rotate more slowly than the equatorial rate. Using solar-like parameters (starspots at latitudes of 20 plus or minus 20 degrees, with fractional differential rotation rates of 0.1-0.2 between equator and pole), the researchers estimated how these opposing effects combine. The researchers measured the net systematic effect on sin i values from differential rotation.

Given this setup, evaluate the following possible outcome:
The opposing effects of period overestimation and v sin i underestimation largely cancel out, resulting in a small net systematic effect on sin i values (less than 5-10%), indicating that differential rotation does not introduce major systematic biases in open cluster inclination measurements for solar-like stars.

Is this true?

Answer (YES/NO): NO